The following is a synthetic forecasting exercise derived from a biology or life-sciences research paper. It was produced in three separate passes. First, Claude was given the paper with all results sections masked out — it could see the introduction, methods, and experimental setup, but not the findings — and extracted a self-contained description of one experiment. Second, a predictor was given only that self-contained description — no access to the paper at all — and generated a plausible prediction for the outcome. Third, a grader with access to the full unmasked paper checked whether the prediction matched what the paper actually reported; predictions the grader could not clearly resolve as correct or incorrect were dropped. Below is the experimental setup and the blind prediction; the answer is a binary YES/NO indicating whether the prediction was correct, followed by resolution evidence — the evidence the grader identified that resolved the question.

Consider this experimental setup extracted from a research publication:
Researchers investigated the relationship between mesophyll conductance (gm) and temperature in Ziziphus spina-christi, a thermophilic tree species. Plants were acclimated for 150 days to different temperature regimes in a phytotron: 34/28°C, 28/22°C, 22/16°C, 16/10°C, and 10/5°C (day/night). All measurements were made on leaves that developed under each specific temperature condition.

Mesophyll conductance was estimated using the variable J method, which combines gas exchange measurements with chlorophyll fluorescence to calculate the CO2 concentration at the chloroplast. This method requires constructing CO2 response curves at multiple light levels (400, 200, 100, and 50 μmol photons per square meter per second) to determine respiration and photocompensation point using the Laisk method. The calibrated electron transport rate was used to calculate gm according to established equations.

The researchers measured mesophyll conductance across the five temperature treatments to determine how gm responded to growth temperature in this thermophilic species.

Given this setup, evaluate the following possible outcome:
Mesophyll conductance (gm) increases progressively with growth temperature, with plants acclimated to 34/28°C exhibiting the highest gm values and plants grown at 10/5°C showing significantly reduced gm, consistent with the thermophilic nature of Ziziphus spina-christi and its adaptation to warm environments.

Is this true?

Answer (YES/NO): YES